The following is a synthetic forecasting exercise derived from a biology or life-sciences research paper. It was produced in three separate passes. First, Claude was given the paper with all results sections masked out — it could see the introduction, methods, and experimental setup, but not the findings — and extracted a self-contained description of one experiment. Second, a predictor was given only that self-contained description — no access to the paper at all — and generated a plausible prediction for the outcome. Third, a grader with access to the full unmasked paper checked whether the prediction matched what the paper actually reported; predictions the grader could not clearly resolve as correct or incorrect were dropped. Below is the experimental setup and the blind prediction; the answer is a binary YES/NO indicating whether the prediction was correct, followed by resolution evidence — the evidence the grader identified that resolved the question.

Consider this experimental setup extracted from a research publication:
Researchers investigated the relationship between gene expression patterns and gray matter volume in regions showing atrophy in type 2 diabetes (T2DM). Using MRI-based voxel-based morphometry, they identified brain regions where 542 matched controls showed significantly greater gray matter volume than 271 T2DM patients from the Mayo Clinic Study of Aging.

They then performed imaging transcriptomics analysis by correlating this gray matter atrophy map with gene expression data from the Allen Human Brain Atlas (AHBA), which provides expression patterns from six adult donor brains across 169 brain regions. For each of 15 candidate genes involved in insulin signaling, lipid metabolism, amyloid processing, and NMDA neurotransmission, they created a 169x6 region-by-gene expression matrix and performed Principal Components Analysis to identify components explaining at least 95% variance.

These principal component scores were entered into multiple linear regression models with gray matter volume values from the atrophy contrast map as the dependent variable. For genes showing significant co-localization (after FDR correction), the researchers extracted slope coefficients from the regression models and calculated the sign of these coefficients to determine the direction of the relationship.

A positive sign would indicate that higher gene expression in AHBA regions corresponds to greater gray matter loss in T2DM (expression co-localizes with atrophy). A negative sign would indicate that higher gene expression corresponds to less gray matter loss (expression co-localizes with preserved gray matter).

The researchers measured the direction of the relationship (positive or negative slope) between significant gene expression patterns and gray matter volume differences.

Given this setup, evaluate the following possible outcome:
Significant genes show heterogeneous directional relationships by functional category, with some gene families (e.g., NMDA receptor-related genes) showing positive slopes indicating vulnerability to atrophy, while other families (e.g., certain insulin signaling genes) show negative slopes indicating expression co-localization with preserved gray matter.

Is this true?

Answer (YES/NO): YES